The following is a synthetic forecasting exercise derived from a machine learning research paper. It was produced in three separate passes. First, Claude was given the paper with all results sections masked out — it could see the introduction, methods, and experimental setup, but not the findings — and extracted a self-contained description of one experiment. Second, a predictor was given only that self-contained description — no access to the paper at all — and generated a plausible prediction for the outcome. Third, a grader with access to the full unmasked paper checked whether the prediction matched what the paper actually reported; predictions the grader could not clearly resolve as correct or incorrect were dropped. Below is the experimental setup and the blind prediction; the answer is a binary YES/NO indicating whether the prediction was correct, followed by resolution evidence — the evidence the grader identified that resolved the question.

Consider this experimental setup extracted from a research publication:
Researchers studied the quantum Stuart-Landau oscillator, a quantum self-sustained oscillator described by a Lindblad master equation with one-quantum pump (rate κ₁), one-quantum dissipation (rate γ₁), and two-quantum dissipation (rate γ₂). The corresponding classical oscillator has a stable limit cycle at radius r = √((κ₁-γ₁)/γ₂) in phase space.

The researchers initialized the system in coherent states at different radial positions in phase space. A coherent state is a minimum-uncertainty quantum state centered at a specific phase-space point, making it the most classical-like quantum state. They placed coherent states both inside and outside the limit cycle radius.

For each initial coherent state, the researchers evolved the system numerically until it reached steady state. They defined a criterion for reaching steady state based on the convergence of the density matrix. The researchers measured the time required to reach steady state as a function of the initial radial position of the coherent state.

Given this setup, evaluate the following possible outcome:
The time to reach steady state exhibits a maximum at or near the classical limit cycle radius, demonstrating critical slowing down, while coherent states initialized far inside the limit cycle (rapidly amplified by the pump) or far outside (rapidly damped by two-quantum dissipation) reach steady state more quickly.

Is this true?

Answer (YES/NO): NO